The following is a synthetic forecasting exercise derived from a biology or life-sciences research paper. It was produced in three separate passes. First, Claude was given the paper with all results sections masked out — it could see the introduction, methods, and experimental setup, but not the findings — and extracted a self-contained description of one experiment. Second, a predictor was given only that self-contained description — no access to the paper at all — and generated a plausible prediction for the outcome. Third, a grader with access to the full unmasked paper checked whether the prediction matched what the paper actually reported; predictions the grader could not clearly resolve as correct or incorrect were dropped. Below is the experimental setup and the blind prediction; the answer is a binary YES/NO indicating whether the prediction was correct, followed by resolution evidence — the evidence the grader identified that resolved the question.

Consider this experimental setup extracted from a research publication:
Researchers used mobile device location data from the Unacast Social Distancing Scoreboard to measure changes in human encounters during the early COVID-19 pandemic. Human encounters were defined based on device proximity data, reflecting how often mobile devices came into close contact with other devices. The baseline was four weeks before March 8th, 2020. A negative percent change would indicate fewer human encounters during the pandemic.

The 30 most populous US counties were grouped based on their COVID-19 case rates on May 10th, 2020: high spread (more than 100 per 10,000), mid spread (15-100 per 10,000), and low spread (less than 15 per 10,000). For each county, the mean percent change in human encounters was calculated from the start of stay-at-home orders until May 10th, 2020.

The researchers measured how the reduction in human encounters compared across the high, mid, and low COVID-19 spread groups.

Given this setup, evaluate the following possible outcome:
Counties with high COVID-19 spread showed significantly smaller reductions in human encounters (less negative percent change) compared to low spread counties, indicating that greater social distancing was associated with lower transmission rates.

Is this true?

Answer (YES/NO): NO